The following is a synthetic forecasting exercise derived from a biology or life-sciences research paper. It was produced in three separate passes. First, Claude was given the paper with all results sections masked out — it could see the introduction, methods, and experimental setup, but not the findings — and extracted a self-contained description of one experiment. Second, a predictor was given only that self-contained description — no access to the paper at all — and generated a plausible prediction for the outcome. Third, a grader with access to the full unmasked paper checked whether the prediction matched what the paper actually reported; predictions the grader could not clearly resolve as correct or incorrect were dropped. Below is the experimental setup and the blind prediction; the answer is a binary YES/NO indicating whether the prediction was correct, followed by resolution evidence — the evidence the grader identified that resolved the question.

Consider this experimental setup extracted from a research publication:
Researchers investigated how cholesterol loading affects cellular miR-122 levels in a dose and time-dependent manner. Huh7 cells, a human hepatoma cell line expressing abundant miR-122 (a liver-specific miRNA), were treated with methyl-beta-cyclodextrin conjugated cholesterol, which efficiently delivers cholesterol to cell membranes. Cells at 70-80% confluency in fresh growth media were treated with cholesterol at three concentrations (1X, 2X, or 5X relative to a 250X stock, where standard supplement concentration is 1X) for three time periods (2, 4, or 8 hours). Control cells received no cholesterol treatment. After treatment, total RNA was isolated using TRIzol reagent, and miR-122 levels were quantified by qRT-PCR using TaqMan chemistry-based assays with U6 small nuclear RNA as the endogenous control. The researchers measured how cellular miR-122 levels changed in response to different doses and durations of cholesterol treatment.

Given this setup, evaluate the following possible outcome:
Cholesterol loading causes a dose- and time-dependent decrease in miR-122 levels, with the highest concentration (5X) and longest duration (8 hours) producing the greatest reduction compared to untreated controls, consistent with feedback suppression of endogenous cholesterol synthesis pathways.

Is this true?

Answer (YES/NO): YES